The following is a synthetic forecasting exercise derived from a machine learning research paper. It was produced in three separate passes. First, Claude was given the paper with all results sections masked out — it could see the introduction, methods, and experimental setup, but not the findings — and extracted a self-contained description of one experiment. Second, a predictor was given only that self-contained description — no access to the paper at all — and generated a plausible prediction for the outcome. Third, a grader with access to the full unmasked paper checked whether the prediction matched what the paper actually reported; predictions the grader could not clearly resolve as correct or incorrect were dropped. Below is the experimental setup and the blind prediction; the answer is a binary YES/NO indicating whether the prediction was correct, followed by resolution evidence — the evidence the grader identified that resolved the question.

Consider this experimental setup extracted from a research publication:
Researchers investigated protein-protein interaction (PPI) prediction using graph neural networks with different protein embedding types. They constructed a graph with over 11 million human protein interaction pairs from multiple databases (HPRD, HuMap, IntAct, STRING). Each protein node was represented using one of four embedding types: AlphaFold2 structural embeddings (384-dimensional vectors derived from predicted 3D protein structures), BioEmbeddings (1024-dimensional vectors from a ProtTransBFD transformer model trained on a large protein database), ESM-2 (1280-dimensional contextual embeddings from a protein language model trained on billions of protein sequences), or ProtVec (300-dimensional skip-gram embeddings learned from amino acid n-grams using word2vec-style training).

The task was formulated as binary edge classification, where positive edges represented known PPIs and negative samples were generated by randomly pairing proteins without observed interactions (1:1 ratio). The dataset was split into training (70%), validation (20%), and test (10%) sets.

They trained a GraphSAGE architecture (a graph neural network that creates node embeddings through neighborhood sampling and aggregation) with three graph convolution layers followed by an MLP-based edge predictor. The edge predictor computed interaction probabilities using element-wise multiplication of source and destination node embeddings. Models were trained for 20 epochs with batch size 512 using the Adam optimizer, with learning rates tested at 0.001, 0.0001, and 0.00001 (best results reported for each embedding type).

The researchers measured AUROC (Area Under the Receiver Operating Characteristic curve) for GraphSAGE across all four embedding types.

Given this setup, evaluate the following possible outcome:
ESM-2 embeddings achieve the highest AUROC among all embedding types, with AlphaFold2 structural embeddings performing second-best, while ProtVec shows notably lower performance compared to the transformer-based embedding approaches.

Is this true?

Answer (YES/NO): NO